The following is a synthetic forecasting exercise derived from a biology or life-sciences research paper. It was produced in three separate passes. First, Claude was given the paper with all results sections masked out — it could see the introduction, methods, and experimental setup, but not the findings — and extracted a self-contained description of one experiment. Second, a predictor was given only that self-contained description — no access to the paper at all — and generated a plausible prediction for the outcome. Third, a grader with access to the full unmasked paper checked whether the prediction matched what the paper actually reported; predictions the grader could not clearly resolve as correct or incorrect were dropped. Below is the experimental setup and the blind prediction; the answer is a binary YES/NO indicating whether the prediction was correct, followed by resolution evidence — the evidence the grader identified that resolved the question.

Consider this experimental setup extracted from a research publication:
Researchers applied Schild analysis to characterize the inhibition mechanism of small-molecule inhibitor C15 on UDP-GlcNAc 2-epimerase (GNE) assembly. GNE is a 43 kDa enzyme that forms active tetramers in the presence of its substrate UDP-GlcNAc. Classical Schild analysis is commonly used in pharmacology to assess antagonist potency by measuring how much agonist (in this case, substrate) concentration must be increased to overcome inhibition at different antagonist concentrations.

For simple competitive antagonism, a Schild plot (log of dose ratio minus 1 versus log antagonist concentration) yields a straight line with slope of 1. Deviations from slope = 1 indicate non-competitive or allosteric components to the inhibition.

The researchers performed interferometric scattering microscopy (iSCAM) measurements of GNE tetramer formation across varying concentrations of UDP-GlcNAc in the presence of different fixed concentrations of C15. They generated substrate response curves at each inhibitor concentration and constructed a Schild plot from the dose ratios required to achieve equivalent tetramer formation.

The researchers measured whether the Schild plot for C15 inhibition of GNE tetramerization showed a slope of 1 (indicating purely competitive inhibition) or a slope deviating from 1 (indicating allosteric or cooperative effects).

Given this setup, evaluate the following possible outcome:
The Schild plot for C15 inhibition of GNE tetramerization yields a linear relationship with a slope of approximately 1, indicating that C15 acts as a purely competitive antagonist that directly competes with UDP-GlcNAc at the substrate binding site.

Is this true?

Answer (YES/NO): NO